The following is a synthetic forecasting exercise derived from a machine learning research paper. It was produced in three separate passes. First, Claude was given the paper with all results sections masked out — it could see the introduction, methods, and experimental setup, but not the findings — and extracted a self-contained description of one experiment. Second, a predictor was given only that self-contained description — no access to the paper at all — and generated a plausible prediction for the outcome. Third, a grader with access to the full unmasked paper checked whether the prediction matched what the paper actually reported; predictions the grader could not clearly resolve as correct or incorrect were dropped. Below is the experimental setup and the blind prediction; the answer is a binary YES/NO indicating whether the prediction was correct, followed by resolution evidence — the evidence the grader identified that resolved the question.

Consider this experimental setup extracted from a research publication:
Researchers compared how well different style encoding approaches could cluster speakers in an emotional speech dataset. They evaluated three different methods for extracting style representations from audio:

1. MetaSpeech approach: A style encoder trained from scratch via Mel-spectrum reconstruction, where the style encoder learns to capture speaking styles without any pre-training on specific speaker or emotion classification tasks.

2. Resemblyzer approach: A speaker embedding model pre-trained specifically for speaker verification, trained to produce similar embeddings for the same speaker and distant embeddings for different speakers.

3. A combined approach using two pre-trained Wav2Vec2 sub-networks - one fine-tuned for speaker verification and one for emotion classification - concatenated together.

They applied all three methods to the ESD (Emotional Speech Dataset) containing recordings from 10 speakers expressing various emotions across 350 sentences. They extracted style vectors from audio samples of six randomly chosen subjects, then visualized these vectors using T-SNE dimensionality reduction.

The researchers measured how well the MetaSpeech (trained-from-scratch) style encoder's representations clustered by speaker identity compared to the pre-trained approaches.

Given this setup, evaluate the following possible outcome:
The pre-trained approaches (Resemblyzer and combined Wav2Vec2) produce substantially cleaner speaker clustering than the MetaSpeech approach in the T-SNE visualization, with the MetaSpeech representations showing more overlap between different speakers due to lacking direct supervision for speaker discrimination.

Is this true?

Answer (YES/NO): YES